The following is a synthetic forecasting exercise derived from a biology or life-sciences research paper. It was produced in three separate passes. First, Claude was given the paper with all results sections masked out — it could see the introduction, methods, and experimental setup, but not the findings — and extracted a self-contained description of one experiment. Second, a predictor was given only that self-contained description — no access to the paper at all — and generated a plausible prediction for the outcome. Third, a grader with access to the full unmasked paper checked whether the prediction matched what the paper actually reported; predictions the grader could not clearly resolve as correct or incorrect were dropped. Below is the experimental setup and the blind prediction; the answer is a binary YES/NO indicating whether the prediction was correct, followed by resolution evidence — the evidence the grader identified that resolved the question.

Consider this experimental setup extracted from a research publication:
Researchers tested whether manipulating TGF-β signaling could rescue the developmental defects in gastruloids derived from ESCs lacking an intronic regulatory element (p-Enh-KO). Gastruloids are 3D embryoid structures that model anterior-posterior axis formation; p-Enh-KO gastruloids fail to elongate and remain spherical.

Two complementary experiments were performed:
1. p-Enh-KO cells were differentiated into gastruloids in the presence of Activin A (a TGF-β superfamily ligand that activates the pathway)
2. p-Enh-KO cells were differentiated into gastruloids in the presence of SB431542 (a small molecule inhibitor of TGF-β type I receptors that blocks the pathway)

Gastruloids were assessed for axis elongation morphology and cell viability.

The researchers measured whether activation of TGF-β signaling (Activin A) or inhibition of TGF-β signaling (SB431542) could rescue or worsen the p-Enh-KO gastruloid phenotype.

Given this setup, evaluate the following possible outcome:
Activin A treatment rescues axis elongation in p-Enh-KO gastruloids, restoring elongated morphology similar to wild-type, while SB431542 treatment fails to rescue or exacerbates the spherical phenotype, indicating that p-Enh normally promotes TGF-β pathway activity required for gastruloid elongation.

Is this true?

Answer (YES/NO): NO